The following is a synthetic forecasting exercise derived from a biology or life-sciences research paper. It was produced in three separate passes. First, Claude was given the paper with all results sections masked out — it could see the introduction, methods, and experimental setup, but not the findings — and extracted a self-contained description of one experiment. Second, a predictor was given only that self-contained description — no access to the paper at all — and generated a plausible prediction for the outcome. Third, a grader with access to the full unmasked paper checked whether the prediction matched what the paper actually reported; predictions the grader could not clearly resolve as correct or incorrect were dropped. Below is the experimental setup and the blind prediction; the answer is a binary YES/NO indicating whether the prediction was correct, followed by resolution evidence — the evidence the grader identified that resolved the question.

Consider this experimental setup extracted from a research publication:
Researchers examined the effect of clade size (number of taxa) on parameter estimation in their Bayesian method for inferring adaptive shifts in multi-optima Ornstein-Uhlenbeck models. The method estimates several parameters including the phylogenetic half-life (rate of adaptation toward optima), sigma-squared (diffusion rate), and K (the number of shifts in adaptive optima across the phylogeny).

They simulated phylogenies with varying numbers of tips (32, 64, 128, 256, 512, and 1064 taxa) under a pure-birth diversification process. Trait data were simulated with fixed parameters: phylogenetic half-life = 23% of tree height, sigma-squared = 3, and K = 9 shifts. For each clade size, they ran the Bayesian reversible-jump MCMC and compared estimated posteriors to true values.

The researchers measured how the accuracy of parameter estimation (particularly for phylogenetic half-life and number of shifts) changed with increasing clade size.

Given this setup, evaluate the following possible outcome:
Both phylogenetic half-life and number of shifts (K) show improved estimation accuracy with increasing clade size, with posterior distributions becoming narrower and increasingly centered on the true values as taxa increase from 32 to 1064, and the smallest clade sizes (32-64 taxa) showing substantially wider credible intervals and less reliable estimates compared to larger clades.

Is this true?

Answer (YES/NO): NO